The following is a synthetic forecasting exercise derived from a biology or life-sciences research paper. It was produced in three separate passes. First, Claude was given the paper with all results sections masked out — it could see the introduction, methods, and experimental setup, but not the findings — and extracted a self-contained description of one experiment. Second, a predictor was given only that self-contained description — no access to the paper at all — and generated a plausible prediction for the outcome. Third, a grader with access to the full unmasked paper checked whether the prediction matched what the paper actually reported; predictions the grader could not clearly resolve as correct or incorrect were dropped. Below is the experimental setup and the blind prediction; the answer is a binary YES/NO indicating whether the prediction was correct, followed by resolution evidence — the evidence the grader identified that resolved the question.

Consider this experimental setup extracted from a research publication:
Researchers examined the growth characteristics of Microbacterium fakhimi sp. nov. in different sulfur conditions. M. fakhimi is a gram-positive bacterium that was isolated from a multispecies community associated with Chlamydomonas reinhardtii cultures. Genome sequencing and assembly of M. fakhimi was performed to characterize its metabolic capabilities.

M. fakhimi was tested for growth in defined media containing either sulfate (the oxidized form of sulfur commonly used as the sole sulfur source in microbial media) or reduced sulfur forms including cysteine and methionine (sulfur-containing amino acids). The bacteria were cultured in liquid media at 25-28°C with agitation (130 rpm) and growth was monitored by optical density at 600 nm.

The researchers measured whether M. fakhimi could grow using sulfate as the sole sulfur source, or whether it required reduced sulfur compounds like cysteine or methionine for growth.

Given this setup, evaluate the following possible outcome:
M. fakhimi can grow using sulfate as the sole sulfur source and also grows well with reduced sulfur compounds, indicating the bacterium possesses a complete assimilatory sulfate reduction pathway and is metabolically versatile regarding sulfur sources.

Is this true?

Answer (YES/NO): NO